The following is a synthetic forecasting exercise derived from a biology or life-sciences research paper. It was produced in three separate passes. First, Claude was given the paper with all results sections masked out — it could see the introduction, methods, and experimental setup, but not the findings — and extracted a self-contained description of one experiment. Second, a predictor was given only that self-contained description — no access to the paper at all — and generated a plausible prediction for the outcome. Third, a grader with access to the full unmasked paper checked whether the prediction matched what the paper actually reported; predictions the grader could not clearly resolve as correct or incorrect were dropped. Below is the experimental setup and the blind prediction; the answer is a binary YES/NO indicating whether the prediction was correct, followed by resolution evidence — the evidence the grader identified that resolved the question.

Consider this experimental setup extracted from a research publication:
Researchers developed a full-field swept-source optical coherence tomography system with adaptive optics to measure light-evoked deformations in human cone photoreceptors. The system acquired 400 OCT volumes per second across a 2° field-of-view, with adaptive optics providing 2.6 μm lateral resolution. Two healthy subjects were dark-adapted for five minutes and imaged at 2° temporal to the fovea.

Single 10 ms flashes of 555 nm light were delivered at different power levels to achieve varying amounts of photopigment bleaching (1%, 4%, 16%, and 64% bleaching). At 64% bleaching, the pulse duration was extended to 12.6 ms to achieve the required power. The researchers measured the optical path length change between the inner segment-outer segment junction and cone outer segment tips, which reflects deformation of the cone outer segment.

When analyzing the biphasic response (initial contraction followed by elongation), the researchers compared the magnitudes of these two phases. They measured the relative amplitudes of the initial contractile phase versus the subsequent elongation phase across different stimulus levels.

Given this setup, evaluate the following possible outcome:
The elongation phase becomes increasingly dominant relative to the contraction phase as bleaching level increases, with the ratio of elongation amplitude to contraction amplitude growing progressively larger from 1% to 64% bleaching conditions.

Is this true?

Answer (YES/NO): YES